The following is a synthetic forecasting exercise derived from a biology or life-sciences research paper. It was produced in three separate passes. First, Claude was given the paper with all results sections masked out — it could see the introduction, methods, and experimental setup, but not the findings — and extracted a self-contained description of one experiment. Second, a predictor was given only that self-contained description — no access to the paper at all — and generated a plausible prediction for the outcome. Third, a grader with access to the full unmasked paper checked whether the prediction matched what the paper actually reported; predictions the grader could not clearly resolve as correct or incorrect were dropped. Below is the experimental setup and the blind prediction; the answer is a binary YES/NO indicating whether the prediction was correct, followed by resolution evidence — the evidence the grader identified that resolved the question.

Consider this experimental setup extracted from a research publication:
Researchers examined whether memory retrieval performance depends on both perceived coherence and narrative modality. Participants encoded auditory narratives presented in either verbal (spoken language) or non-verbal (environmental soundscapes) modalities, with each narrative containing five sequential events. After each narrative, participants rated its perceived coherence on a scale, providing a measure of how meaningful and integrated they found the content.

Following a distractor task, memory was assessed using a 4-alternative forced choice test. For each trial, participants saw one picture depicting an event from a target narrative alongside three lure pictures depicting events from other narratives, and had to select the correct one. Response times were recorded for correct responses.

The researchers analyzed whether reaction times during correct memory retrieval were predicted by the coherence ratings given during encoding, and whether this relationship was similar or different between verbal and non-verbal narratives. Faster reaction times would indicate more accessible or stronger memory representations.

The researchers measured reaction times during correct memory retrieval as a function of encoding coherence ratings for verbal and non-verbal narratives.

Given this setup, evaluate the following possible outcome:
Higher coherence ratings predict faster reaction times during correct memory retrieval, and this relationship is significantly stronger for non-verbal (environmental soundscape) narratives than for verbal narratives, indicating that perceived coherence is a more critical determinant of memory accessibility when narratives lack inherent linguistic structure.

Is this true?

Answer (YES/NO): NO